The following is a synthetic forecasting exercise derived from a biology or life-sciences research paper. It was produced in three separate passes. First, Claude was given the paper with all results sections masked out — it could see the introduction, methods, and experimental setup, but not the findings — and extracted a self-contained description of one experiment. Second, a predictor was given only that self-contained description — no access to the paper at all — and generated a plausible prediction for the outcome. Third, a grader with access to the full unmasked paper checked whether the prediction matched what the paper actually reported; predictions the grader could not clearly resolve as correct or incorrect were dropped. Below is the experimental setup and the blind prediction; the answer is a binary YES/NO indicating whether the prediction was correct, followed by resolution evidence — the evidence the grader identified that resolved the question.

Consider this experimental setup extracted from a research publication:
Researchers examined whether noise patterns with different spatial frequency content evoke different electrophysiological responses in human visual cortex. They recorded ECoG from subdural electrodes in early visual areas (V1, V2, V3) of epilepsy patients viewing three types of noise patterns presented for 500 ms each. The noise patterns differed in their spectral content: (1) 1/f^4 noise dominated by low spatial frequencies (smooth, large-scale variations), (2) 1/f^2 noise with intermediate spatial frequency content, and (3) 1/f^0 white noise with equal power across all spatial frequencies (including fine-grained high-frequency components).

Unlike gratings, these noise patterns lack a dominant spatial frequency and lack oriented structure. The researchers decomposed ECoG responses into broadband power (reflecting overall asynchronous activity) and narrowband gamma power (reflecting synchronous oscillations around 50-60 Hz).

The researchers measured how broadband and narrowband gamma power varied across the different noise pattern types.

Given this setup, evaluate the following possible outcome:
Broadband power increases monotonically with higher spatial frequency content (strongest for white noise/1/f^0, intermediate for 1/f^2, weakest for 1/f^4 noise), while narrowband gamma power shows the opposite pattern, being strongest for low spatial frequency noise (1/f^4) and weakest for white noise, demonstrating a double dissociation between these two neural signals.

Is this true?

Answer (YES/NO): NO